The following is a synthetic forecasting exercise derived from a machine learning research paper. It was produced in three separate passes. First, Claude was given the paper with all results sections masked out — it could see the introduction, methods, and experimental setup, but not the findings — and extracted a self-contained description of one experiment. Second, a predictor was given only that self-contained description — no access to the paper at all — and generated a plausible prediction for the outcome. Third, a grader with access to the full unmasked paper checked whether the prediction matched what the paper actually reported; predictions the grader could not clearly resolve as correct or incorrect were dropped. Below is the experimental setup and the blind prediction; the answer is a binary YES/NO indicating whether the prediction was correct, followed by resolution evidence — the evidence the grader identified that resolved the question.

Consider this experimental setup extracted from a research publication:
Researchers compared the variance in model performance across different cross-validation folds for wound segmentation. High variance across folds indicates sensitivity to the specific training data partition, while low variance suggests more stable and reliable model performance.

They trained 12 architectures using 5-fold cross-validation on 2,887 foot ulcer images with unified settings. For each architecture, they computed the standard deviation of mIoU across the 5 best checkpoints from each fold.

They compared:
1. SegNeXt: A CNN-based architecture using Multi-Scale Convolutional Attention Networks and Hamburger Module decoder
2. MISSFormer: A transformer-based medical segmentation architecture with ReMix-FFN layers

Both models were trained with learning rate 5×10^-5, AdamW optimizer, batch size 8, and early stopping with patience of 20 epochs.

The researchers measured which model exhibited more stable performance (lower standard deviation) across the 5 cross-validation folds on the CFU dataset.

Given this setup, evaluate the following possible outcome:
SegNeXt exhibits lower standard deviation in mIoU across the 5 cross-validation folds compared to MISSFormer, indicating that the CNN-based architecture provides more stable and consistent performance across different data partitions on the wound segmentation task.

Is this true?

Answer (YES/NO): YES